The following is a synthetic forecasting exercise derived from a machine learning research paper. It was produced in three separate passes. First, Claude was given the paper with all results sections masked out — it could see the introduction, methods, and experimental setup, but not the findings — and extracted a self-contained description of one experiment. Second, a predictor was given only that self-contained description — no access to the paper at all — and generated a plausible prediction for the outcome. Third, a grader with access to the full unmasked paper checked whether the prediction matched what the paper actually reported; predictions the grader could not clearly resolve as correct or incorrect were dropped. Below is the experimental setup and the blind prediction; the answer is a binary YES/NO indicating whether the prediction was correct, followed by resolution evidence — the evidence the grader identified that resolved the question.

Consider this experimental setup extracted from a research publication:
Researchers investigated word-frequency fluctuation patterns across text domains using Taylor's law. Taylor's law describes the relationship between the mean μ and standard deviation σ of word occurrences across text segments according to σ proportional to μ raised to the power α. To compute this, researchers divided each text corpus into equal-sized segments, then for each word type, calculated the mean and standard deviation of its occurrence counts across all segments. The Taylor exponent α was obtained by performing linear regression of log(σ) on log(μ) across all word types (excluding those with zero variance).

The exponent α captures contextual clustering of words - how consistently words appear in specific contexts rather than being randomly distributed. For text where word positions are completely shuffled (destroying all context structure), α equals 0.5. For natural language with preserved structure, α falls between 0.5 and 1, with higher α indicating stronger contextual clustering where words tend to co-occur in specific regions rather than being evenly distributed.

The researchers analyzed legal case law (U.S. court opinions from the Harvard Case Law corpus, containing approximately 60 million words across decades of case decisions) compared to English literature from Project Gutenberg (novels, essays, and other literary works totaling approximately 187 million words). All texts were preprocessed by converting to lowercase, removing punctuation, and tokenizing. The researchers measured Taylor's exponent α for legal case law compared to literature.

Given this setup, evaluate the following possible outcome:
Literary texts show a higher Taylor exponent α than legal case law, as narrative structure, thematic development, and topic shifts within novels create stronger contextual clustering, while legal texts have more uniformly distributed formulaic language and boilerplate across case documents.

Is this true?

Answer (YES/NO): NO